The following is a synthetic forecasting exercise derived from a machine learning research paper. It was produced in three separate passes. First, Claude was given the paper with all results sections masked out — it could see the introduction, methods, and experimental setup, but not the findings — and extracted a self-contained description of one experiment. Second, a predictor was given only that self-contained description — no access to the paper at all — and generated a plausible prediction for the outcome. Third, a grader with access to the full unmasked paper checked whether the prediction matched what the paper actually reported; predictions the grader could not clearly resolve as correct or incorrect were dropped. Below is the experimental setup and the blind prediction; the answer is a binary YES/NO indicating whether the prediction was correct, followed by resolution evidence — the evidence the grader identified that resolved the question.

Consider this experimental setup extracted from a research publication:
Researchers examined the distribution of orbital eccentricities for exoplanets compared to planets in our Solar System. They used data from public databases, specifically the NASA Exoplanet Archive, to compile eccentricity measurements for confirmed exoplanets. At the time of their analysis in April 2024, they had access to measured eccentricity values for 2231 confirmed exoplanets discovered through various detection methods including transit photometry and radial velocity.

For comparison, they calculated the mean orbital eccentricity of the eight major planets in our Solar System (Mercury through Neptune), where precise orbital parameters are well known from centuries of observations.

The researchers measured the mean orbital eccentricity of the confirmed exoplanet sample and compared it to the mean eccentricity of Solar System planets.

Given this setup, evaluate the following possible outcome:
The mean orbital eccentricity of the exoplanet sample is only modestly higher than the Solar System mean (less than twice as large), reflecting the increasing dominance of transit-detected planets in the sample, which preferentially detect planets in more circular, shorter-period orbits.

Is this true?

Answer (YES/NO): NO